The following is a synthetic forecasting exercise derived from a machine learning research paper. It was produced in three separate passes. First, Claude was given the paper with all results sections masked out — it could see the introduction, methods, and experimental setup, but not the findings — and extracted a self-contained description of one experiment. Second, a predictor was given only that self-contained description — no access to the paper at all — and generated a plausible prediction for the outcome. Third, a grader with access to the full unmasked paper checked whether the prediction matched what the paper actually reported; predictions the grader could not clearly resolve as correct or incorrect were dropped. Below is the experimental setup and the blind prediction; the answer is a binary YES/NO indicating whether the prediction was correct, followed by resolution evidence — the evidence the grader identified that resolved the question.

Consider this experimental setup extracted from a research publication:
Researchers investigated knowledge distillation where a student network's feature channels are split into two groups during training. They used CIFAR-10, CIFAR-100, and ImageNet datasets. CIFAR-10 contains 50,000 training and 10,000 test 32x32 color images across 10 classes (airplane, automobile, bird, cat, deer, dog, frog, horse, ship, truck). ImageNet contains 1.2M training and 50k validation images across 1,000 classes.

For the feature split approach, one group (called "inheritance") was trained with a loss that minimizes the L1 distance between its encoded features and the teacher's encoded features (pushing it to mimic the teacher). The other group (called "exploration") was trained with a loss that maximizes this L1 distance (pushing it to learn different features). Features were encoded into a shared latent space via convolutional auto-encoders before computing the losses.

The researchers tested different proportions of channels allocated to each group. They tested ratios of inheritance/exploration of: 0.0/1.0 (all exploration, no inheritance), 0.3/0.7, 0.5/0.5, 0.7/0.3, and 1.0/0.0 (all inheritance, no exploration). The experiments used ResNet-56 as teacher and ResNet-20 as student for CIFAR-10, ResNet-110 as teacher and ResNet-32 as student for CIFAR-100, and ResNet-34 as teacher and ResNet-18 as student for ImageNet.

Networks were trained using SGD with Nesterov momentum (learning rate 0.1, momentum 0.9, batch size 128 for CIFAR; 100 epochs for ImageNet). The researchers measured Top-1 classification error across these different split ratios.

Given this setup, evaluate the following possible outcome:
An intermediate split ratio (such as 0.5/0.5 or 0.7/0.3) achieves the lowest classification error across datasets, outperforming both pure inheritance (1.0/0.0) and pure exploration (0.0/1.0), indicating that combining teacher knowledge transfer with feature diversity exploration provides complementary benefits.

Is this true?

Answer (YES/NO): YES